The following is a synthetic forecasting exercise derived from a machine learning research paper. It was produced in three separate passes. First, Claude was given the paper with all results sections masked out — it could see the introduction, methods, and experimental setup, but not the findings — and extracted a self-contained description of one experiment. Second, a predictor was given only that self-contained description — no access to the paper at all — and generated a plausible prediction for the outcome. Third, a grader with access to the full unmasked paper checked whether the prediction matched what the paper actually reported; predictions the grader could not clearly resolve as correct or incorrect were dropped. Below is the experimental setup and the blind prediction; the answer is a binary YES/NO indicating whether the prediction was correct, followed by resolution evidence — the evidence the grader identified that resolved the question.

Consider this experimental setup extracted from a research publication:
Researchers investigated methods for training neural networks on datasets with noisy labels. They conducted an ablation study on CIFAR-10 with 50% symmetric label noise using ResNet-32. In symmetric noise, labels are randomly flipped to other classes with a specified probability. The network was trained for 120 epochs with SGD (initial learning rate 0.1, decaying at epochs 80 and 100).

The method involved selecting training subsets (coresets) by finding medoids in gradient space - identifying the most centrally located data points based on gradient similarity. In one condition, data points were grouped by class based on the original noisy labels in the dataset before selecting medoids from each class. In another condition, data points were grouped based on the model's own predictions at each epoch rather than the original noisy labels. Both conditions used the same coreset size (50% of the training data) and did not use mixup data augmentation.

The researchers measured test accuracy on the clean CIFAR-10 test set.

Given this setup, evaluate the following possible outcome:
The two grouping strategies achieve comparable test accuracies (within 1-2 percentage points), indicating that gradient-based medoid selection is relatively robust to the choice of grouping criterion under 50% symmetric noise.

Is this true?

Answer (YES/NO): YES